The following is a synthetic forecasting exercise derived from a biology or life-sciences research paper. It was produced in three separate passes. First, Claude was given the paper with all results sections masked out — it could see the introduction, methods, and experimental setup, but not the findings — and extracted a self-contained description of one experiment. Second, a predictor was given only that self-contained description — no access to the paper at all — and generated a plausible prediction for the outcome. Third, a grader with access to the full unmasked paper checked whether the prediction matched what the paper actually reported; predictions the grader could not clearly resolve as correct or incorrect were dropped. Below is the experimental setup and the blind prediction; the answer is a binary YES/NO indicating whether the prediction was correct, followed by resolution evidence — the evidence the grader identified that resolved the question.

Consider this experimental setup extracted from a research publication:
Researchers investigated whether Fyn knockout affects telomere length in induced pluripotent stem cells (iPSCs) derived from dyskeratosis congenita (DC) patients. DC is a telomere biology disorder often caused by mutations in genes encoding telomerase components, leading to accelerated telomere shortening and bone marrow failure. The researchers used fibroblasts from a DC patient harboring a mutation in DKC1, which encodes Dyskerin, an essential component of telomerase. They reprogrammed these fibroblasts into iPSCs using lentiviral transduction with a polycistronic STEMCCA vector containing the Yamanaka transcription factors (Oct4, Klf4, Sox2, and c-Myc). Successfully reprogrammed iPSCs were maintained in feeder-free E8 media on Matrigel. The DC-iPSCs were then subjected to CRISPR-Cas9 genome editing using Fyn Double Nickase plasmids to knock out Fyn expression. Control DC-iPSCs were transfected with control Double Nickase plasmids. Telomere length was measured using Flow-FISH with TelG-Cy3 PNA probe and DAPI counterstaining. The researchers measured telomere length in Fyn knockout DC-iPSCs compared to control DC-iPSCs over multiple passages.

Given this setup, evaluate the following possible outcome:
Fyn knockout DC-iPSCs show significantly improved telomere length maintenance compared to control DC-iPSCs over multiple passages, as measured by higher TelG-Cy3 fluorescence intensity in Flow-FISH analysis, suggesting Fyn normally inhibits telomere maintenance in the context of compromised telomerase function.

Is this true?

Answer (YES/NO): YES